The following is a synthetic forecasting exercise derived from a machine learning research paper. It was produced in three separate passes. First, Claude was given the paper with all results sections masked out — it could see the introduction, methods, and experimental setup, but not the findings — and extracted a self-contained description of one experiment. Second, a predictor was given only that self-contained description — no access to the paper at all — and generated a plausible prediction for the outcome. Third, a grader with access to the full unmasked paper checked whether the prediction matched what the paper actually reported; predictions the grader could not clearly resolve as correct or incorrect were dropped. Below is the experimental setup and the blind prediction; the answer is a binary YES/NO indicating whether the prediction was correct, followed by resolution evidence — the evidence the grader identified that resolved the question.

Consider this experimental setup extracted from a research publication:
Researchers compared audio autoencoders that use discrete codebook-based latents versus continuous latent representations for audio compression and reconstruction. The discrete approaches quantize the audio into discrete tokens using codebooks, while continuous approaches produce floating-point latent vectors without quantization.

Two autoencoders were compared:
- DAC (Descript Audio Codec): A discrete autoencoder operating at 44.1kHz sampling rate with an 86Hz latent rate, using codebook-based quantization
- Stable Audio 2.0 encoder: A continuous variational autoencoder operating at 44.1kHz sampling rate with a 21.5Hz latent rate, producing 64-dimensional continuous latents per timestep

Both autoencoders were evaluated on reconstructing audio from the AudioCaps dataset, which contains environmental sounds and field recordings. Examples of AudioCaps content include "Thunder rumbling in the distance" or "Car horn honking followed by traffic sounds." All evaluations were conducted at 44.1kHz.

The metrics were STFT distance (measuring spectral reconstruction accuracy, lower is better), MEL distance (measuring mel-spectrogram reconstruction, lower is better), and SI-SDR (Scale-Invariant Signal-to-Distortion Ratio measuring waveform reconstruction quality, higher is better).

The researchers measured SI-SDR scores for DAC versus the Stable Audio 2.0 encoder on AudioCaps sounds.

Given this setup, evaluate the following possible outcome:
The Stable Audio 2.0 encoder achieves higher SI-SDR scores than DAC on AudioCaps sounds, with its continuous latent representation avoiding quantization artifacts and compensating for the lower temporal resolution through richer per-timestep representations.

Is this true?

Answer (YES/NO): NO